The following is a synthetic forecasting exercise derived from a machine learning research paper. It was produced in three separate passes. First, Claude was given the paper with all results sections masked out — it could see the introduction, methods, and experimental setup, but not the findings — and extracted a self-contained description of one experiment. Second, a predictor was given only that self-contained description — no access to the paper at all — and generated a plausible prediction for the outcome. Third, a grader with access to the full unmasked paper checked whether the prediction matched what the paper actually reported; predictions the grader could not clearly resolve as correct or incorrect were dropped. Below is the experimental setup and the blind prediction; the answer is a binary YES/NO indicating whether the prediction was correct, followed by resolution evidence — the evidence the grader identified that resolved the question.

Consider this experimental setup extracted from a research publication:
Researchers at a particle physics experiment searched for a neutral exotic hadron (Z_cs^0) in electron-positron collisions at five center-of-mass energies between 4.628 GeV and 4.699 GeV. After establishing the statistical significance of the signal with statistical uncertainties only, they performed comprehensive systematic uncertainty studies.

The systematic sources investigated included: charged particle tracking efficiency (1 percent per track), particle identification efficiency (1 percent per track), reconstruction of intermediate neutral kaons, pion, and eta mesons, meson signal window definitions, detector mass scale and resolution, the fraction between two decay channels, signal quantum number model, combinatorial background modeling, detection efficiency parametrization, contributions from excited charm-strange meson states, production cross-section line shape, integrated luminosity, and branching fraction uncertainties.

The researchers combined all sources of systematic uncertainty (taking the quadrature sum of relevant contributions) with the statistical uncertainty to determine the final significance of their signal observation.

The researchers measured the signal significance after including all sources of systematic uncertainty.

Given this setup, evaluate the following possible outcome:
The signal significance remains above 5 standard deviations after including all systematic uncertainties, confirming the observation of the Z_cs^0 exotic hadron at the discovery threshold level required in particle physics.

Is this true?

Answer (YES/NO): NO